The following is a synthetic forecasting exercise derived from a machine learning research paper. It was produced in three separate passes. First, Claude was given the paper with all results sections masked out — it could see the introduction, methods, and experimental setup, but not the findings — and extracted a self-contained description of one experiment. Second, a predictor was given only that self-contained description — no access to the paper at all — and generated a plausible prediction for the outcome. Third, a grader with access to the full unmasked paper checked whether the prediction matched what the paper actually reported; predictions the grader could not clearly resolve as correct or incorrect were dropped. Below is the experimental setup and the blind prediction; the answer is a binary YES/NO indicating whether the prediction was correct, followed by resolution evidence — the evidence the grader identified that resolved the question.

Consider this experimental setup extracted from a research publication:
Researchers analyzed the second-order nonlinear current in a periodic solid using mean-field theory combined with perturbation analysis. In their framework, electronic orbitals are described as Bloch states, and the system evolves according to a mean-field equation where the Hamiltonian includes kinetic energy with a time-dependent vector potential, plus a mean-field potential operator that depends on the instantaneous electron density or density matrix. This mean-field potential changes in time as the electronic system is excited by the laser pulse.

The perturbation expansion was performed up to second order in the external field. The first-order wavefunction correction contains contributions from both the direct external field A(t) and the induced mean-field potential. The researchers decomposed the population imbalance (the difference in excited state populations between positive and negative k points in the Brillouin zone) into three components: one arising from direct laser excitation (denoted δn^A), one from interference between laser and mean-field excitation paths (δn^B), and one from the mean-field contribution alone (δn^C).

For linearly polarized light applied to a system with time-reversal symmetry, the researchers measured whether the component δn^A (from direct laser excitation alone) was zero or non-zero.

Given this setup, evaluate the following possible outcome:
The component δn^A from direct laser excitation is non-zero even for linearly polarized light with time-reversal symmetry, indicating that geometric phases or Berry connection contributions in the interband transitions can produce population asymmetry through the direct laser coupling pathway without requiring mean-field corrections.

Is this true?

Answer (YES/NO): NO